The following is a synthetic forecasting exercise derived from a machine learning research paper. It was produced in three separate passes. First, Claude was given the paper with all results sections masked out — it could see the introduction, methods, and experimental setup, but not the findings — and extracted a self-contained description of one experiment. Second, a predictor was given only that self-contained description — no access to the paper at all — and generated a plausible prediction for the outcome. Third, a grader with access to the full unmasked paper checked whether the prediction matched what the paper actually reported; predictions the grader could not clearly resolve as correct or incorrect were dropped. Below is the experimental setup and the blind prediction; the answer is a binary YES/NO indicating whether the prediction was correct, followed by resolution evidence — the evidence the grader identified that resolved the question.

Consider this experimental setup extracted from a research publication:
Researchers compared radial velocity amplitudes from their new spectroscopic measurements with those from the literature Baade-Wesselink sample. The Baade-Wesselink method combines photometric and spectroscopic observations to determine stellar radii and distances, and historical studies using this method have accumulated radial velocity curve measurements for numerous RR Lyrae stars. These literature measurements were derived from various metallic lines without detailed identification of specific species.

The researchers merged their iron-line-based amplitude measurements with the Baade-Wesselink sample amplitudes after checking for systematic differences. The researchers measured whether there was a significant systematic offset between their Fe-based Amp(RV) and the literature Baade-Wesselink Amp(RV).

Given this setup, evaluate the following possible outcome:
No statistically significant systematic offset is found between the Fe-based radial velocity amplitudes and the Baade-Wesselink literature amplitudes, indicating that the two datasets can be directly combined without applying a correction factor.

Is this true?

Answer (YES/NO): YES